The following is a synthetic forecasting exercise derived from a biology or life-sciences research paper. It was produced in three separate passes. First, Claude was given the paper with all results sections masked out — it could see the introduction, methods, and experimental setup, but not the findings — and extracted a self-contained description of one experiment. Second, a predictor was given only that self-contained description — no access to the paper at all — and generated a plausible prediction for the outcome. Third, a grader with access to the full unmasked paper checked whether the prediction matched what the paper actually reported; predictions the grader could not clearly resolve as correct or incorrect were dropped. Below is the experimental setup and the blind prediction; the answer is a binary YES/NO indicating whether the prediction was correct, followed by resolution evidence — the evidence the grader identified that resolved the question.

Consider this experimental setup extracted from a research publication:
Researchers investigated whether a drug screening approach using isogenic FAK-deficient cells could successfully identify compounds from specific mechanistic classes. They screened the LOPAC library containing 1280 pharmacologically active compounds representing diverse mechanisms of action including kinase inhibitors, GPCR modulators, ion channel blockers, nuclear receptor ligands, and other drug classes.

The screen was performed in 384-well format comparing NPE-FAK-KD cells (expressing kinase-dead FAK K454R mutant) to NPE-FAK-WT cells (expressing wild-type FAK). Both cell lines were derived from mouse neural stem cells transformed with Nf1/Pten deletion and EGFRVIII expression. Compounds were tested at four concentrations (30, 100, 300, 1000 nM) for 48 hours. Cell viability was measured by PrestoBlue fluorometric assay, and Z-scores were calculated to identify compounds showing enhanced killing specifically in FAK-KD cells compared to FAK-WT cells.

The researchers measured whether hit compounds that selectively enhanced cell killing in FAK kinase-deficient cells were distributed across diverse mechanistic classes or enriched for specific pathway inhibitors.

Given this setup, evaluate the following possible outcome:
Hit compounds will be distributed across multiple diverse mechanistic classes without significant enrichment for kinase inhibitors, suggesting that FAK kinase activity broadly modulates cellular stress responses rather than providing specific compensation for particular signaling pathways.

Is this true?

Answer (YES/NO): NO